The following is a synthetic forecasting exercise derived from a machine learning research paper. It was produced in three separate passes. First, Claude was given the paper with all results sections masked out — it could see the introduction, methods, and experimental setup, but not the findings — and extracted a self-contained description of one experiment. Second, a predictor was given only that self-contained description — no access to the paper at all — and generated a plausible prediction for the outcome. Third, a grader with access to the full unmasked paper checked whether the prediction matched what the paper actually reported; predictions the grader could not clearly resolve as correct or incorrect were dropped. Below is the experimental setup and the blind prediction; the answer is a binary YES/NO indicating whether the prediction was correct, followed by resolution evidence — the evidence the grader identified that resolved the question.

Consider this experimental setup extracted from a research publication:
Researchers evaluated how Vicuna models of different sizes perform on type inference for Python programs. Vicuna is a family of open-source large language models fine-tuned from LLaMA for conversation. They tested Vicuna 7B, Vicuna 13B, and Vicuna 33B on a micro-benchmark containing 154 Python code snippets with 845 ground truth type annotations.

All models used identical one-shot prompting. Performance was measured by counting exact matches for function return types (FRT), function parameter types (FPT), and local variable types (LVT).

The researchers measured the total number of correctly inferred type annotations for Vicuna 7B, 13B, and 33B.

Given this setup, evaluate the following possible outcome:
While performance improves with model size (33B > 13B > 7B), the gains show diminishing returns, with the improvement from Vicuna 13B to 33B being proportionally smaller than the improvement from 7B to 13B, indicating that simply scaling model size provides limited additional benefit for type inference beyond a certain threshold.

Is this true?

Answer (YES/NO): NO